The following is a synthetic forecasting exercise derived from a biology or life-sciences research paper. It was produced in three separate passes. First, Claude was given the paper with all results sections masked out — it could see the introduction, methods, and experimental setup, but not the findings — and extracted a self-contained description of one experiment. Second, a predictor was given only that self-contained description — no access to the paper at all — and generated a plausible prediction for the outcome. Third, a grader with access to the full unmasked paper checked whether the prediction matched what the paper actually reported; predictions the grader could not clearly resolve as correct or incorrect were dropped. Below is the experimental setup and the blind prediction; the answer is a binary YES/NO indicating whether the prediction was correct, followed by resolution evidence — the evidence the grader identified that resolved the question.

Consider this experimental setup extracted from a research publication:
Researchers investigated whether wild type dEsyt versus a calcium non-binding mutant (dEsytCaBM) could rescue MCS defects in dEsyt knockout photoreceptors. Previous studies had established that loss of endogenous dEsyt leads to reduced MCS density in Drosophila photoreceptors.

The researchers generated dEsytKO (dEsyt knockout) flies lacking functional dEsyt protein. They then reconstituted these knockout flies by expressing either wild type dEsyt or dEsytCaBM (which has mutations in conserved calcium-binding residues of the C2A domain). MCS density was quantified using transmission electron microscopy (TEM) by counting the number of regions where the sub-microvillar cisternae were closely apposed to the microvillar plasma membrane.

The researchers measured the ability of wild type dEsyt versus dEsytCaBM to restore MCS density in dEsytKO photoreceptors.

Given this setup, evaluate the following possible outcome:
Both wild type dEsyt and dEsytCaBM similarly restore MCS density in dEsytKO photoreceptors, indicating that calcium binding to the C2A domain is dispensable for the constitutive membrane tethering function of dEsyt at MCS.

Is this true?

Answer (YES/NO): NO